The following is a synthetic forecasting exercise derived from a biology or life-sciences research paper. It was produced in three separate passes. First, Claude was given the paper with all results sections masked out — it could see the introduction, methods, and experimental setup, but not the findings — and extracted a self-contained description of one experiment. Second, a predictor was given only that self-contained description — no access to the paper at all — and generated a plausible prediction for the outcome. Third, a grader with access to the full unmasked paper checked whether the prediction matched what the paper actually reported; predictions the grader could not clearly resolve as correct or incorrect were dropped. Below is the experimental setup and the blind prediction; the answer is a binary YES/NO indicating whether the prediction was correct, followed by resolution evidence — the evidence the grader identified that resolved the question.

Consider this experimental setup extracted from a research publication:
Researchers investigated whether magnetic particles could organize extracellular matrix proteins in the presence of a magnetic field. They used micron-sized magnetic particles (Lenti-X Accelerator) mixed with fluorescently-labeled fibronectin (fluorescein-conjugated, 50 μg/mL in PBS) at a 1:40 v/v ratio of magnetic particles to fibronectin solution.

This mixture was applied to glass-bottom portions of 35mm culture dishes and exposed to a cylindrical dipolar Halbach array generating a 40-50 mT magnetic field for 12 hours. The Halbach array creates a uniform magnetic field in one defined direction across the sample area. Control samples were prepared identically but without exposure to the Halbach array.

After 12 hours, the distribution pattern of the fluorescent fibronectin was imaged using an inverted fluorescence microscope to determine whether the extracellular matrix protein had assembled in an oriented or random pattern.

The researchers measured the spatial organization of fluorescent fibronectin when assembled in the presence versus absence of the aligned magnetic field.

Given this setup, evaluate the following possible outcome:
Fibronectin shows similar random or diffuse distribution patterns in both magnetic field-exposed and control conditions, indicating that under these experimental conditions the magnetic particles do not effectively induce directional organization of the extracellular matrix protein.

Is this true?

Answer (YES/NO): NO